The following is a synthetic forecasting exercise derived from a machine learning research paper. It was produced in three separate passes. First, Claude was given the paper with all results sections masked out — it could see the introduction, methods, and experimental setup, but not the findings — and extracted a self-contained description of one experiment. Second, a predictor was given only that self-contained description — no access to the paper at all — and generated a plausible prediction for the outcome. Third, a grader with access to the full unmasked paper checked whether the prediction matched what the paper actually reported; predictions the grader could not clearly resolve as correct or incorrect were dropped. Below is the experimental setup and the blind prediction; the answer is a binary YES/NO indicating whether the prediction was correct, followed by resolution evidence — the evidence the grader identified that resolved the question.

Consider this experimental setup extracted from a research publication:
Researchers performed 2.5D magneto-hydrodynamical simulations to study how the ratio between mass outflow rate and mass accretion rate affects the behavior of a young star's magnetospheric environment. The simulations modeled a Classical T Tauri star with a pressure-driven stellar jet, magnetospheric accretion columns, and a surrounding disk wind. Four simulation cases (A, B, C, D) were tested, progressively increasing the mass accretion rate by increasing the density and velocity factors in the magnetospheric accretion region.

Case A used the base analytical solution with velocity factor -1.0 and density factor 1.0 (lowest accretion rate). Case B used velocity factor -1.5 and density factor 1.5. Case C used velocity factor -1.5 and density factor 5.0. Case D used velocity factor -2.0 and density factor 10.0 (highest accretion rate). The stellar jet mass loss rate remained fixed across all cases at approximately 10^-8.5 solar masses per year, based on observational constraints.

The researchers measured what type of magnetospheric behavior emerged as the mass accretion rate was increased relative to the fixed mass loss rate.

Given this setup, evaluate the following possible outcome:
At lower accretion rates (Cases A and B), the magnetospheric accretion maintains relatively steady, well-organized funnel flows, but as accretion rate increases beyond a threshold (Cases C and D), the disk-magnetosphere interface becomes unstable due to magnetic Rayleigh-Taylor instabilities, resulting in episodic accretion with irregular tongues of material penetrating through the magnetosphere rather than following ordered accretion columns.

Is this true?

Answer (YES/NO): NO